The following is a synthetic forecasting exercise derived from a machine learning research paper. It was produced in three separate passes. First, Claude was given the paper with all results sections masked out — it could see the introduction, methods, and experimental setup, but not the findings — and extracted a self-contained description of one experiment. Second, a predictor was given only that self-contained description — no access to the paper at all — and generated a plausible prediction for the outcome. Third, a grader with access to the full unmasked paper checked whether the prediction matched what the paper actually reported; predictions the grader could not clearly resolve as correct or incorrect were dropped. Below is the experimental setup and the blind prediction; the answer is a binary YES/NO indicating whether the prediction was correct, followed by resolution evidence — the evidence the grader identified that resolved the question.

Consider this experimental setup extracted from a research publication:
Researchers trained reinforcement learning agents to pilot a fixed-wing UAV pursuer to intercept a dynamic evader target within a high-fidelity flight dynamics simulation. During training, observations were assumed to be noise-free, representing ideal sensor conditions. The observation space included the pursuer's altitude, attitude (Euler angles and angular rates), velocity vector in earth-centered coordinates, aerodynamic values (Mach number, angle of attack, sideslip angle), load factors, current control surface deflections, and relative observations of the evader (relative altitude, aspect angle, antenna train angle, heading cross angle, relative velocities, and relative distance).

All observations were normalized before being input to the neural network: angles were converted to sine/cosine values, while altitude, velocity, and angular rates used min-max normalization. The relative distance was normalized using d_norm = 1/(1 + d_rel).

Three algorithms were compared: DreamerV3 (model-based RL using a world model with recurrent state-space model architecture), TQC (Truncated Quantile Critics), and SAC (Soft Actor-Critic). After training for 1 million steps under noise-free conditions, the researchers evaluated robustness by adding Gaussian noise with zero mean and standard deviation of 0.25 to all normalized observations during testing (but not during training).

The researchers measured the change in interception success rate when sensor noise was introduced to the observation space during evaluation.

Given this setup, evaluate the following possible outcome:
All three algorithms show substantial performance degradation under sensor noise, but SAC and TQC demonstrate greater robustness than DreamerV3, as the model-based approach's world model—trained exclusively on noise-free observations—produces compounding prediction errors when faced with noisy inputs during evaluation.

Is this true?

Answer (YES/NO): NO